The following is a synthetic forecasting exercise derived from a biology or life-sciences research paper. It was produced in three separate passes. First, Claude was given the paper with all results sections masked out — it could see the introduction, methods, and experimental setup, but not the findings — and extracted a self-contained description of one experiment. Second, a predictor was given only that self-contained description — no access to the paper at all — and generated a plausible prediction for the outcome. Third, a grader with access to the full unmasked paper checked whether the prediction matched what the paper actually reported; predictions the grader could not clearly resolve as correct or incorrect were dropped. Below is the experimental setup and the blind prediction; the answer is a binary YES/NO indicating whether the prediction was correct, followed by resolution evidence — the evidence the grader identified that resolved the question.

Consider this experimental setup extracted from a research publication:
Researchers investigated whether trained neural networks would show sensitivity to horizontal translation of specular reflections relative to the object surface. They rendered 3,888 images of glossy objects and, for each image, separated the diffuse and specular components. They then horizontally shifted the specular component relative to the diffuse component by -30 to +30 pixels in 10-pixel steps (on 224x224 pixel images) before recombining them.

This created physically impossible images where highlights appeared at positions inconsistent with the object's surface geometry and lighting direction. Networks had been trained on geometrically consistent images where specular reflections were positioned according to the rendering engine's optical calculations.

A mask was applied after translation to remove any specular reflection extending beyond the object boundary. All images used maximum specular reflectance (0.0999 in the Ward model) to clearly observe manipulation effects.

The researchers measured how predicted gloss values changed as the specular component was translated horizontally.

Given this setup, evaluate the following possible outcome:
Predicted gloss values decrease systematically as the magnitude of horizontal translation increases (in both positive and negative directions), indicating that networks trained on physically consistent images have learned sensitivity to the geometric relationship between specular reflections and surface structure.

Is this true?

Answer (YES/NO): YES